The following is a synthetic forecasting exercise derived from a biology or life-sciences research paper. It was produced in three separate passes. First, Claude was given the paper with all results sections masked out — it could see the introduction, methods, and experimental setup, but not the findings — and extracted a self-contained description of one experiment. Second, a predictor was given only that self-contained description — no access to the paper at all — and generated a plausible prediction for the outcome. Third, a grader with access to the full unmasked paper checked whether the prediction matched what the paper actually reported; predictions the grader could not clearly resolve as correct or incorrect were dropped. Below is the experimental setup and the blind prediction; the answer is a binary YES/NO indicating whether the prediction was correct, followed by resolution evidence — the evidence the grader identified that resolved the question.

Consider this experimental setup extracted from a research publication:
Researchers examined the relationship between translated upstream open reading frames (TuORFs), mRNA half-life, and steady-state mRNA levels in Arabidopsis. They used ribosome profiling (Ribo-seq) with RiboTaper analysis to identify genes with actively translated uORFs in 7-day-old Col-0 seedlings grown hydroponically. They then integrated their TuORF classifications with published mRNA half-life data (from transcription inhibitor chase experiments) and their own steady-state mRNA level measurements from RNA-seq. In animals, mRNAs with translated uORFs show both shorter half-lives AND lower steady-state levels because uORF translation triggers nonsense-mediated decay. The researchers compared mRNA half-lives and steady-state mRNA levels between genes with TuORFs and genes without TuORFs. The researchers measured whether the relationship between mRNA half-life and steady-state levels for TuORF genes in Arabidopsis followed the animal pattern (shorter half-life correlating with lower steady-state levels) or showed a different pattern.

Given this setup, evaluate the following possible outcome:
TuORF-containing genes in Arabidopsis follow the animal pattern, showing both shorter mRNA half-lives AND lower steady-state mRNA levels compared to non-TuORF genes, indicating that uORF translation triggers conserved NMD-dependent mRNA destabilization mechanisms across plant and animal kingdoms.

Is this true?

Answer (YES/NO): NO